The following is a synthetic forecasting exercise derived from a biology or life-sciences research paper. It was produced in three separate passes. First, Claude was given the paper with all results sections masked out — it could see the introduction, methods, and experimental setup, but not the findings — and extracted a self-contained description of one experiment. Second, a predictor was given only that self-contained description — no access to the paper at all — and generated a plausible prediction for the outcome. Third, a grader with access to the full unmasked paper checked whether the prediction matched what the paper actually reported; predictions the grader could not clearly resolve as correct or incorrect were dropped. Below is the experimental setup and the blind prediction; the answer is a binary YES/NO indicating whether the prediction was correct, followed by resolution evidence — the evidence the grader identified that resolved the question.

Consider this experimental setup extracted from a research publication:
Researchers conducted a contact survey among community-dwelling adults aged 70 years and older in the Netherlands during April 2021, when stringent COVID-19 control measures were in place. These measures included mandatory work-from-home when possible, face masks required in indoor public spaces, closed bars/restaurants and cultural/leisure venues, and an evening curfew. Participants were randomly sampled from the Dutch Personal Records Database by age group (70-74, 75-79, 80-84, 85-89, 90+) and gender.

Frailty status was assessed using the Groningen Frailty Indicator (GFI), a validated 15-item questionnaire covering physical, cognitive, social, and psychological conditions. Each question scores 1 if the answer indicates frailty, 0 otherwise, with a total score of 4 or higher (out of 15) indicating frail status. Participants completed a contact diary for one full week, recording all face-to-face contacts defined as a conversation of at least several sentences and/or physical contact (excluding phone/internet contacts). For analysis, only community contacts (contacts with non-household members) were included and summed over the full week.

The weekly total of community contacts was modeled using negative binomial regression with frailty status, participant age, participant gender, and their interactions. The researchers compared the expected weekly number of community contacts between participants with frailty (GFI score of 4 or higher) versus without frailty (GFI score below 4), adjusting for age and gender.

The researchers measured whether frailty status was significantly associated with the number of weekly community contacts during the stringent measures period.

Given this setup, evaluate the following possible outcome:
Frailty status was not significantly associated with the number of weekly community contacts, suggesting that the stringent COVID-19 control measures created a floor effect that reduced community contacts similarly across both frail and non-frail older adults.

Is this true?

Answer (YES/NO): YES